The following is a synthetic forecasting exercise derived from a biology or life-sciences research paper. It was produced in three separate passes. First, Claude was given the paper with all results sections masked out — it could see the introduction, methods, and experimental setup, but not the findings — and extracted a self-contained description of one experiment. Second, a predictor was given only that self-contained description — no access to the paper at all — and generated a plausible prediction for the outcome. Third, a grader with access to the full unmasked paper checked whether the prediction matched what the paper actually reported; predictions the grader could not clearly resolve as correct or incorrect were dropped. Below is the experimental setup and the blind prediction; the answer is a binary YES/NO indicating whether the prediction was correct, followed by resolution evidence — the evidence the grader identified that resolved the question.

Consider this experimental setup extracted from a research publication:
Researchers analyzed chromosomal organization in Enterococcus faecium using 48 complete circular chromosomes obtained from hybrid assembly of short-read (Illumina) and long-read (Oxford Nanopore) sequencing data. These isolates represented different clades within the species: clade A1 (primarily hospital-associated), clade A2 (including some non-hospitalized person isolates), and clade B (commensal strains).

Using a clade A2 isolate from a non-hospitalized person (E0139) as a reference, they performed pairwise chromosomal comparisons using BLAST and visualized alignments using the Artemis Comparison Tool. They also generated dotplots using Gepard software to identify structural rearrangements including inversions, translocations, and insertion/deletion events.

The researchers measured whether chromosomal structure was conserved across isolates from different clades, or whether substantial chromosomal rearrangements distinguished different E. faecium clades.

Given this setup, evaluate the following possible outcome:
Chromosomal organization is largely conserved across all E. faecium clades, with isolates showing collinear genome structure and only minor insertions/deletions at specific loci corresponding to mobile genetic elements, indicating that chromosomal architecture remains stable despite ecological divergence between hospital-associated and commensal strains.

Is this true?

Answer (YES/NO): NO